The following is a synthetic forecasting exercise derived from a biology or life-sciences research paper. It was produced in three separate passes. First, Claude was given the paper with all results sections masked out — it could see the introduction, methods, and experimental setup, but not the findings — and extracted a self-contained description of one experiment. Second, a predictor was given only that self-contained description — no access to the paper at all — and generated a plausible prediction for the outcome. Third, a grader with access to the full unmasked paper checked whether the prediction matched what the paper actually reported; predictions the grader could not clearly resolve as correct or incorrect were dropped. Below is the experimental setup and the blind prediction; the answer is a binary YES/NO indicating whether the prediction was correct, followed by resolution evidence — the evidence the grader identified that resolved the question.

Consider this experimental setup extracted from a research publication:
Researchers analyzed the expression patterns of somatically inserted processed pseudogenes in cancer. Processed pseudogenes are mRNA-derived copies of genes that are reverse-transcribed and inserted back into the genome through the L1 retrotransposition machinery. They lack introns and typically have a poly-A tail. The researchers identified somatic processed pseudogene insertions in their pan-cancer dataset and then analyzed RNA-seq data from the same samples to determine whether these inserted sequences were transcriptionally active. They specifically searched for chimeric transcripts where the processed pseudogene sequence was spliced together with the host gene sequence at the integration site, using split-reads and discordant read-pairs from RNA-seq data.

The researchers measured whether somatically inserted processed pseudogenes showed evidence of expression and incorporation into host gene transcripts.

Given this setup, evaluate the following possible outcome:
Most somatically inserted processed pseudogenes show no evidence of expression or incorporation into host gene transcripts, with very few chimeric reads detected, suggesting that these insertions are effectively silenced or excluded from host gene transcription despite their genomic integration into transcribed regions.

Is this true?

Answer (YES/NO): YES